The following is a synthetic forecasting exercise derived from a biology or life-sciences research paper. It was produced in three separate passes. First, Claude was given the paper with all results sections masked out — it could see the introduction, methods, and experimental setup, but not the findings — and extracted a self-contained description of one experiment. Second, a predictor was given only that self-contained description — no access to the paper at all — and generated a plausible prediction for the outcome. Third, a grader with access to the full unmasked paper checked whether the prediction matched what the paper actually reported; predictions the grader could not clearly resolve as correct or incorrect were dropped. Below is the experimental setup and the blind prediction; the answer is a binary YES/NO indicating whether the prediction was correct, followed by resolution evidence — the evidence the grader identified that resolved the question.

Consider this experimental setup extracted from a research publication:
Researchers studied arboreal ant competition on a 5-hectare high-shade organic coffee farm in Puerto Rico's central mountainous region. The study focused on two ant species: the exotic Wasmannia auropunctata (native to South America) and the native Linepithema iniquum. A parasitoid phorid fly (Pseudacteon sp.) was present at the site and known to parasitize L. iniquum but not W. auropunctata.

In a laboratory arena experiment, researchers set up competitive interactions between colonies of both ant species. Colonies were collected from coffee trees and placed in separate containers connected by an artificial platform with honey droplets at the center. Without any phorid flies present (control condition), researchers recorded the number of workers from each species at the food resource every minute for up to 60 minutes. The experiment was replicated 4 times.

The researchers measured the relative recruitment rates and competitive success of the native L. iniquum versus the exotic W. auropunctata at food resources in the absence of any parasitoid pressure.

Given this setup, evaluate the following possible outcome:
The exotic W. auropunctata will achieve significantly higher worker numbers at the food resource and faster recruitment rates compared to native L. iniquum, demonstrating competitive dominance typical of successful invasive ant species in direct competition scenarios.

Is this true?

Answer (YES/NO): NO